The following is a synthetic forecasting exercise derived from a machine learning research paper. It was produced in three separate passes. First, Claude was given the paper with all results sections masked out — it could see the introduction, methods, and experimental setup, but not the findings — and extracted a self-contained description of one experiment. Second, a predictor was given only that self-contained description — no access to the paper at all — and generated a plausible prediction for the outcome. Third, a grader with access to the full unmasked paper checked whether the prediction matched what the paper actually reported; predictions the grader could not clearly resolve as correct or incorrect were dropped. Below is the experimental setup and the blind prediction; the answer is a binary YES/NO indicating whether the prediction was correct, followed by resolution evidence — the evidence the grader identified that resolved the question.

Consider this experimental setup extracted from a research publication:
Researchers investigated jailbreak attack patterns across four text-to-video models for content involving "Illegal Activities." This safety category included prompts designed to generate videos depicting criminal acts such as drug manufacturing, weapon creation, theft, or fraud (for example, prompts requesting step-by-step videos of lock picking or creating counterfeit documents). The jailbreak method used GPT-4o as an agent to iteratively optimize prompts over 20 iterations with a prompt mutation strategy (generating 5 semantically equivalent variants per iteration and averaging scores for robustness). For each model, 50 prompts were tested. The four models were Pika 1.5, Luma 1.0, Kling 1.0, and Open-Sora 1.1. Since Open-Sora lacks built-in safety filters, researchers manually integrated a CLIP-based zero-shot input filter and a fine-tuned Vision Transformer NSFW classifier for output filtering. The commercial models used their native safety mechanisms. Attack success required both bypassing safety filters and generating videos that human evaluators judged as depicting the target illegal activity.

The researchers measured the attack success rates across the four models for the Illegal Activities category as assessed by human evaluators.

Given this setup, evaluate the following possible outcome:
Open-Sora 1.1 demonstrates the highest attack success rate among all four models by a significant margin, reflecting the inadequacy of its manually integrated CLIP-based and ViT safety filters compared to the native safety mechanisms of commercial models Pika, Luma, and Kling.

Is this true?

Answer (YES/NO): NO